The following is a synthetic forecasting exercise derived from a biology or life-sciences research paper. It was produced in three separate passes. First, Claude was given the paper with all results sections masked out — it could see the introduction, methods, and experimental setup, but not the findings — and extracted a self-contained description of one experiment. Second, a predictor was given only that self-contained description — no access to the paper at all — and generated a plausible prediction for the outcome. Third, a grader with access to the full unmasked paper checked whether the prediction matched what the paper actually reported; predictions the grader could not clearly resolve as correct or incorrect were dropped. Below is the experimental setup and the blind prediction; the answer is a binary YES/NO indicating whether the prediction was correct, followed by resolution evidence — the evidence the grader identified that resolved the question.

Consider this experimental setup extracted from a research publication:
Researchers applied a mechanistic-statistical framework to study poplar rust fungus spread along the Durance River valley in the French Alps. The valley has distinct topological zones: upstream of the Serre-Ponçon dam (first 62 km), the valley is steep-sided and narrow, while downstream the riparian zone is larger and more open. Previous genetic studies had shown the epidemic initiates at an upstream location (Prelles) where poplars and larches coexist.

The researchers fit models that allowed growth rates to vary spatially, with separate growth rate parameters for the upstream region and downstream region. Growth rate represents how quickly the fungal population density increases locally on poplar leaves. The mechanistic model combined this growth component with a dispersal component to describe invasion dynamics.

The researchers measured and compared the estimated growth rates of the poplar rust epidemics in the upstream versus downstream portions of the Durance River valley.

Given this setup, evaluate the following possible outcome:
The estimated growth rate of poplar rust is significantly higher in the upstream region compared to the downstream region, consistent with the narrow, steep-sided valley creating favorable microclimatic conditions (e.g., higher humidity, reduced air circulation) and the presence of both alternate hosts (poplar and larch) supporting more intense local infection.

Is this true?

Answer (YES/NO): YES